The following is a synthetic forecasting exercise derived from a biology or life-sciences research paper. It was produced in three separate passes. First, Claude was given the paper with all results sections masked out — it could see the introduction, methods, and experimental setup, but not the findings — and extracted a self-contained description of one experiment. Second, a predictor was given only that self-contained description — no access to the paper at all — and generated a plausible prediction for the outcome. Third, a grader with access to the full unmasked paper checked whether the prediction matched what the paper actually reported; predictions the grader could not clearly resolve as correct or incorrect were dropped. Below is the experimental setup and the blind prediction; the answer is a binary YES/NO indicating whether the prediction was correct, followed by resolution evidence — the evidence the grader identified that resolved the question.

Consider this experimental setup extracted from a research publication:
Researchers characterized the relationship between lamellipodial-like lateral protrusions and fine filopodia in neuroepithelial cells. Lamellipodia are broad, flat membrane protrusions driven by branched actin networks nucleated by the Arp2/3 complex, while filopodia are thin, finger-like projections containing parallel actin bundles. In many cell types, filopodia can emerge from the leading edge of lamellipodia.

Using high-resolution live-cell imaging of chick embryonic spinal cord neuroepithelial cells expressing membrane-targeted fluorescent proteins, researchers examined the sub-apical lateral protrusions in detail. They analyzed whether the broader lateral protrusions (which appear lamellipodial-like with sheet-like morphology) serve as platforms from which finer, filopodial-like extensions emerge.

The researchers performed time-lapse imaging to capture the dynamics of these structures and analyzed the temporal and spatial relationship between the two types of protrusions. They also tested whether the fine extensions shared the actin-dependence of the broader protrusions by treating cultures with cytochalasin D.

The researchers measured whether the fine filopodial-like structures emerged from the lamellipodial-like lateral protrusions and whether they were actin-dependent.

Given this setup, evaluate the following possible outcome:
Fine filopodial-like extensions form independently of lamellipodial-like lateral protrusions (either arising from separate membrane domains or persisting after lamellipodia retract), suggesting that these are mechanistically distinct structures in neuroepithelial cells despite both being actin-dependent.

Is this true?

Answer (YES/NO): NO